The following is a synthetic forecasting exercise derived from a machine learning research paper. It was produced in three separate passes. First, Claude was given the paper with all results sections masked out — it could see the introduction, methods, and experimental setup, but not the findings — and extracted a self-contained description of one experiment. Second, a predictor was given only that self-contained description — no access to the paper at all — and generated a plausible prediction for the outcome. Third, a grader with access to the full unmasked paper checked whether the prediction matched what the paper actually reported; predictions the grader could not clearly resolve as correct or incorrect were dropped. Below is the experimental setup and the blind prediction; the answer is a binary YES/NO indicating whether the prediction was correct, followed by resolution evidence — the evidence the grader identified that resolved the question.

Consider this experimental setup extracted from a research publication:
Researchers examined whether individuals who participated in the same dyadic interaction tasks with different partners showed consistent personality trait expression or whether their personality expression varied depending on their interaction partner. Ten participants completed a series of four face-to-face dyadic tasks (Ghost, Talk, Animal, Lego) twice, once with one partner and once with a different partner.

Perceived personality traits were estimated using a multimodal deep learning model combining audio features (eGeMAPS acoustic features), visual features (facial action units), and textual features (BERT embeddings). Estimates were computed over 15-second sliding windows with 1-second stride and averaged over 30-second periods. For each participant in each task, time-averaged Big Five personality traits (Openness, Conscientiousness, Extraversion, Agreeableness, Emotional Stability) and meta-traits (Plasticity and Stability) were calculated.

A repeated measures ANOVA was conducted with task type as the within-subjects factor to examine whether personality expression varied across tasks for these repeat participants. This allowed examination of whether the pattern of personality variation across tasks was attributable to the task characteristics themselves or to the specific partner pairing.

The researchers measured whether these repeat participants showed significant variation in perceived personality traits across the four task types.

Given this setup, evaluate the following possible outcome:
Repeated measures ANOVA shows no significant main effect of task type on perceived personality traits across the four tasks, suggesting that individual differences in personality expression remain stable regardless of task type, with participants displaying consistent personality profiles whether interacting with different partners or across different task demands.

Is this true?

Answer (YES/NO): NO